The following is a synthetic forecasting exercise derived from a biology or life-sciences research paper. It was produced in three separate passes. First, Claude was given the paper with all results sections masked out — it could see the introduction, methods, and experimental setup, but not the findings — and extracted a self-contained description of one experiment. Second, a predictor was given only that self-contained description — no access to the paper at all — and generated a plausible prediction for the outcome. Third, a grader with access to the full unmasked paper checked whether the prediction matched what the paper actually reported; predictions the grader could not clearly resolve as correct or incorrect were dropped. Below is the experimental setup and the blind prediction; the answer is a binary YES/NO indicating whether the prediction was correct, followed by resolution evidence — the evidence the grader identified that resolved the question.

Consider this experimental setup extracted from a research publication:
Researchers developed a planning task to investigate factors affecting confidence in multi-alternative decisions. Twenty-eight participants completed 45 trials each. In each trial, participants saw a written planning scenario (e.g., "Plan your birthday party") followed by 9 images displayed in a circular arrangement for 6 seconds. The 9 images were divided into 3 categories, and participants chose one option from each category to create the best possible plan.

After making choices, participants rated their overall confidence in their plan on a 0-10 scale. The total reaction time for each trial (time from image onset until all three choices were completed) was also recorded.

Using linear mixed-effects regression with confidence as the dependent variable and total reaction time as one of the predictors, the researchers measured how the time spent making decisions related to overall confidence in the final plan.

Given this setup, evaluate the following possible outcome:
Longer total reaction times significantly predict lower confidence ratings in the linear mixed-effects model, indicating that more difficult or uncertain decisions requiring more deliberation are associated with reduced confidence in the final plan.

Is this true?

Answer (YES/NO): YES